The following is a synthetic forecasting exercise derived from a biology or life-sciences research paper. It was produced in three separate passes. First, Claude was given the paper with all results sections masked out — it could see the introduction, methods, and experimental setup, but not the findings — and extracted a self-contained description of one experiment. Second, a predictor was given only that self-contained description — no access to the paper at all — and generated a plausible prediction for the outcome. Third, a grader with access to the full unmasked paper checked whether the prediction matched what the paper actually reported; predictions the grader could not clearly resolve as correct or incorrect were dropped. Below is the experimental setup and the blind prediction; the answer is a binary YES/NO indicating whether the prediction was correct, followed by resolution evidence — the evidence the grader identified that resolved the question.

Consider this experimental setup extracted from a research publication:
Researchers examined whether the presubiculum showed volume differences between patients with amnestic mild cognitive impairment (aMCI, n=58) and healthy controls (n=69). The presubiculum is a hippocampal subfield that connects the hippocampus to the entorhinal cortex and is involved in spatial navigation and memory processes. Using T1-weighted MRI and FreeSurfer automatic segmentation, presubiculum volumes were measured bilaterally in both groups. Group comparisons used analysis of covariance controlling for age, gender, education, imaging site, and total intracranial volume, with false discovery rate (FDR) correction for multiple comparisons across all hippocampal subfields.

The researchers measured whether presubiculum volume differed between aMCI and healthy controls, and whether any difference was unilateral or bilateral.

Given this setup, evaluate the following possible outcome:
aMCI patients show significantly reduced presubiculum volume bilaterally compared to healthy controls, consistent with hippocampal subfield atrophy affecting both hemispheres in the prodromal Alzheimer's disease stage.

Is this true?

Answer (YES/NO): YES